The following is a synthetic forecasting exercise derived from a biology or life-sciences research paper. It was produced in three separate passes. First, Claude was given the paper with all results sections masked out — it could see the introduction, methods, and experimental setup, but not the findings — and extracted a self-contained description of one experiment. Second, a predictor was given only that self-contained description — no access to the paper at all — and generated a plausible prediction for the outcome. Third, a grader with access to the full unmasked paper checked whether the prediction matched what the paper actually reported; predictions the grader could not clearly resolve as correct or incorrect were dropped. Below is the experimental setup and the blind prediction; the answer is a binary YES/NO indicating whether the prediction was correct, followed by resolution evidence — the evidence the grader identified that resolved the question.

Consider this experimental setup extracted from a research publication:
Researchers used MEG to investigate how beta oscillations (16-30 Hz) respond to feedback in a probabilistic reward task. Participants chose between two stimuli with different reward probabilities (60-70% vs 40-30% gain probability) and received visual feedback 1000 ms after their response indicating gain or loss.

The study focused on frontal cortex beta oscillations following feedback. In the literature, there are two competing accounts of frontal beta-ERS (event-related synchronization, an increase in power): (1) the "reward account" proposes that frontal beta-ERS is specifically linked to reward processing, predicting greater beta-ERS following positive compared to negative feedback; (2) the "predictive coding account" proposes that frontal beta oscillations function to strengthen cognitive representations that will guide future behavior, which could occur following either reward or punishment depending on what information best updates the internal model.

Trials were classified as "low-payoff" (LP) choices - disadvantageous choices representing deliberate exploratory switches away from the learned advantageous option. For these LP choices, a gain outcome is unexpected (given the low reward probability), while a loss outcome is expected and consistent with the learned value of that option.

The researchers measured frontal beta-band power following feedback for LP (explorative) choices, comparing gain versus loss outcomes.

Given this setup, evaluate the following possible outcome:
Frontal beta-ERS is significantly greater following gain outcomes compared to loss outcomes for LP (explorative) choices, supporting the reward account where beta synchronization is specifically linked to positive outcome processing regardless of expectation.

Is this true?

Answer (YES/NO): NO